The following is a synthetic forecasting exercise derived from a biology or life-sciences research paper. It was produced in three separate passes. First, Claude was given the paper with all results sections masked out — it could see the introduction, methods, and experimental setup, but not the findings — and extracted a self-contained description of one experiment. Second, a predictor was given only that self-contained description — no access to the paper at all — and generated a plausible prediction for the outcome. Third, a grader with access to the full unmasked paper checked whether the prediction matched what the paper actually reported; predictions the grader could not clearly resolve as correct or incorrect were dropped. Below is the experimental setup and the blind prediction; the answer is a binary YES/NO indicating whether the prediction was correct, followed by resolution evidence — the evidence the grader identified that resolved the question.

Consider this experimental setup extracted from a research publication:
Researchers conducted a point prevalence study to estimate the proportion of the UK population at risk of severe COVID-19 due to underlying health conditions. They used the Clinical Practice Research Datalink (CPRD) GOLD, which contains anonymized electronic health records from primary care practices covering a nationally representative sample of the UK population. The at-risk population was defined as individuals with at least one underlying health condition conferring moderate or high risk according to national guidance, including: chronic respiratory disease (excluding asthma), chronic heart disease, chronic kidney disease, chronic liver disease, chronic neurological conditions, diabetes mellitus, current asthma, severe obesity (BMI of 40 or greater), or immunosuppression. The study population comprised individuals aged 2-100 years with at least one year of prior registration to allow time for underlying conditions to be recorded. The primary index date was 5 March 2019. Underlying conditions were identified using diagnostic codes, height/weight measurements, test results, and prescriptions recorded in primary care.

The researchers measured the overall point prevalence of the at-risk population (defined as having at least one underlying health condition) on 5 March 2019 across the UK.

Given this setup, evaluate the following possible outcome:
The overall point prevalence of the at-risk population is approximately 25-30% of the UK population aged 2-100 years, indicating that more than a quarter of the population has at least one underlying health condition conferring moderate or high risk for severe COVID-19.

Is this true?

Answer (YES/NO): NO